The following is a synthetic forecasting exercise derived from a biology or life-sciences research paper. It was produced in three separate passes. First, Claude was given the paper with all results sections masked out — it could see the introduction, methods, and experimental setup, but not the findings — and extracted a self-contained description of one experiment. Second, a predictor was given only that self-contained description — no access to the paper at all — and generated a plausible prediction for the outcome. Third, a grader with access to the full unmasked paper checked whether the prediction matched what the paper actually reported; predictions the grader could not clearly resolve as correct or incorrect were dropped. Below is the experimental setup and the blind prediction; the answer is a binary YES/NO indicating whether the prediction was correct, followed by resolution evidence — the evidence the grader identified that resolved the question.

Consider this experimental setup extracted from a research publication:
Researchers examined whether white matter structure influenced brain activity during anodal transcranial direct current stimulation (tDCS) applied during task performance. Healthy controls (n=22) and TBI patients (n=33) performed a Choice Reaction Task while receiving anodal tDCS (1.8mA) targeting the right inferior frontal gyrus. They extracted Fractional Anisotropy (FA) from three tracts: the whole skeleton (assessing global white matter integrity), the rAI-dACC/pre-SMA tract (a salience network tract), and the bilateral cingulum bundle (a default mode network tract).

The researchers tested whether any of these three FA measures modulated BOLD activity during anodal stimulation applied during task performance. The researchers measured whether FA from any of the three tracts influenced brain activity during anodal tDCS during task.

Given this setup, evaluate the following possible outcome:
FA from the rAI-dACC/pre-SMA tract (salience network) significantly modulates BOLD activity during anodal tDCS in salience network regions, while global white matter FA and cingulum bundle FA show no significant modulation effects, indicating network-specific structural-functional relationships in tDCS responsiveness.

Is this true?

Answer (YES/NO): NO